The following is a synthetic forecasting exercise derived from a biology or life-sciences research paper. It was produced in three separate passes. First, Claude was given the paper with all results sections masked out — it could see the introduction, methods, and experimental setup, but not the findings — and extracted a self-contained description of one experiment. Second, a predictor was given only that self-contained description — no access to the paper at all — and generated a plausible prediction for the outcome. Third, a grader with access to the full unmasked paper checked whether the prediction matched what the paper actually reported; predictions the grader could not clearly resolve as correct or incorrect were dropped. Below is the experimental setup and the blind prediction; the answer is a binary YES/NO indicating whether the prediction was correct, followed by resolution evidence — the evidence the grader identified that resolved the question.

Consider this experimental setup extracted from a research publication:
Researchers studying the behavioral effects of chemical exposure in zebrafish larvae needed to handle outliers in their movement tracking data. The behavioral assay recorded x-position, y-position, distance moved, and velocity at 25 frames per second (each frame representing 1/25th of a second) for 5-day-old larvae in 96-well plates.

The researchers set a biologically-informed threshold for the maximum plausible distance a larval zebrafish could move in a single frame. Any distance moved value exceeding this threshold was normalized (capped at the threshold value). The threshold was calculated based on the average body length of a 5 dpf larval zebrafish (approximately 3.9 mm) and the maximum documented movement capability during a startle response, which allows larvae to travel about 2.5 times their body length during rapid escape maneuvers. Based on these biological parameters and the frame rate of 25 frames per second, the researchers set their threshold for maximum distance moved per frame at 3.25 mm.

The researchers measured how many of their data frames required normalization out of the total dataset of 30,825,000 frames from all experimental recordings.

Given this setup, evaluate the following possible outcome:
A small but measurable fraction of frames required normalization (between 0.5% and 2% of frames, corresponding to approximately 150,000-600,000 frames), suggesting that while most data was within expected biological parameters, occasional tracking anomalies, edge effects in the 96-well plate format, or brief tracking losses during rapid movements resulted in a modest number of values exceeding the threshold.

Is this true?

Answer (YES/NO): NO